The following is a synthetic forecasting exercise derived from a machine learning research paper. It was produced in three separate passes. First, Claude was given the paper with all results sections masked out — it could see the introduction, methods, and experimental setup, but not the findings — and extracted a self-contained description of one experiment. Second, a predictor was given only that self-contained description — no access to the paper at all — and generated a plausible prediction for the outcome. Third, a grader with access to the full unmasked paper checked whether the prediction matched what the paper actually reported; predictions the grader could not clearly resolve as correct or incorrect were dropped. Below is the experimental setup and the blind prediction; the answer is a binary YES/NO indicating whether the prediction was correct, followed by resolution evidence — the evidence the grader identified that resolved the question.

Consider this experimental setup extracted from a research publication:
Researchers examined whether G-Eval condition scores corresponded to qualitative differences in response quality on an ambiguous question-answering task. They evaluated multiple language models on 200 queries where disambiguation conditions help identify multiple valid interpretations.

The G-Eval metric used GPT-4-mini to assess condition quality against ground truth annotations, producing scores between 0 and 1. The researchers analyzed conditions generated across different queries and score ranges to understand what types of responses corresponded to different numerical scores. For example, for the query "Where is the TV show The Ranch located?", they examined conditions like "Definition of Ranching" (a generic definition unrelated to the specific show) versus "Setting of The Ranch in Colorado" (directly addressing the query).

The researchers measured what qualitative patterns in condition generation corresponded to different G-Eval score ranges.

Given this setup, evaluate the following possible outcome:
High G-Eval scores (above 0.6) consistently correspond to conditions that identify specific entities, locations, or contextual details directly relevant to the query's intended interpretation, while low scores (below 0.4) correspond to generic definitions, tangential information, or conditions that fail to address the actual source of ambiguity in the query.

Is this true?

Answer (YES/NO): NO